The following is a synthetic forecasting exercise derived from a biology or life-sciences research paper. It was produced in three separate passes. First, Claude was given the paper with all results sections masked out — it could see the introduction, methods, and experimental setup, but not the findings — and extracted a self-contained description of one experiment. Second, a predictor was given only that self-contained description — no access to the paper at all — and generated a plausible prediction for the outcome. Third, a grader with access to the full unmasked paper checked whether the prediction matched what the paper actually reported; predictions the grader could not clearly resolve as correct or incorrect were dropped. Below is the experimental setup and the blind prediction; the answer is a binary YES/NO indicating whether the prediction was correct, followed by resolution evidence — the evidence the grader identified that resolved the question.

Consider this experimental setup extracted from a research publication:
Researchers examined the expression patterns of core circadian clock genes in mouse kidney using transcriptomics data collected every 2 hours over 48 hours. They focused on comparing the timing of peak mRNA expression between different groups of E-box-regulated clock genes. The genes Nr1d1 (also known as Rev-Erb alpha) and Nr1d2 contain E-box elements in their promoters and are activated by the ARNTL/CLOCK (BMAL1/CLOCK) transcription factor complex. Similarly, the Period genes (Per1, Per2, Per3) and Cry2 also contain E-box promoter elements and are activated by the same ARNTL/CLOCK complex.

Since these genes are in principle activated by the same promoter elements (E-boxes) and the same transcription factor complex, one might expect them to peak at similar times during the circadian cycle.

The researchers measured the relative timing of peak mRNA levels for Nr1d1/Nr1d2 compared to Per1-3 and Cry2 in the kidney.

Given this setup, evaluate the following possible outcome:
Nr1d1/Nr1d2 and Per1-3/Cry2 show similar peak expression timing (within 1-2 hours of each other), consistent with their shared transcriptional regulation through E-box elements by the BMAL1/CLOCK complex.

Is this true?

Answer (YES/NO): NO